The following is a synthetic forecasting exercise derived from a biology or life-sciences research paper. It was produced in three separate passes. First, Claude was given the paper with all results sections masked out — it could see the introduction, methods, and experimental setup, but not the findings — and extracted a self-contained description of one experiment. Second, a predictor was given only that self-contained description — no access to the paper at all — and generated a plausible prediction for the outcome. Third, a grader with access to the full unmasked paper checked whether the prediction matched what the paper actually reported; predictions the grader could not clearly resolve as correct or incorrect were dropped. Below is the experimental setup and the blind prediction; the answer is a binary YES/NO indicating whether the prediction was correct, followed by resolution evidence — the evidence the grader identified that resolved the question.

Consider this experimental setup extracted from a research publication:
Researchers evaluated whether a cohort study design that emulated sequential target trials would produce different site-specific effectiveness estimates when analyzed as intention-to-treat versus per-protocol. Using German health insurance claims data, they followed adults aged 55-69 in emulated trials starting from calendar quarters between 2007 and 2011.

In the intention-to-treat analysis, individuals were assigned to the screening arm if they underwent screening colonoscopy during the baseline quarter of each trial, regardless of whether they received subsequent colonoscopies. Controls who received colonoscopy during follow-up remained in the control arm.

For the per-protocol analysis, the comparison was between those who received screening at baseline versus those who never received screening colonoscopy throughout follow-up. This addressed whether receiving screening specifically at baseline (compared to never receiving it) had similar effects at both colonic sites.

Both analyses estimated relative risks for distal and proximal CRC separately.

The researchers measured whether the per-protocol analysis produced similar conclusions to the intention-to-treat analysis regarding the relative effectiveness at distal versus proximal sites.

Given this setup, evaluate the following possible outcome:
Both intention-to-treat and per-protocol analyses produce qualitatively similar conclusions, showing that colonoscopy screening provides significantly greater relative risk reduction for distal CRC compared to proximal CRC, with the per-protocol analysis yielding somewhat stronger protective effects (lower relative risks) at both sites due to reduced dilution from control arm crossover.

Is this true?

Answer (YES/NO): NO